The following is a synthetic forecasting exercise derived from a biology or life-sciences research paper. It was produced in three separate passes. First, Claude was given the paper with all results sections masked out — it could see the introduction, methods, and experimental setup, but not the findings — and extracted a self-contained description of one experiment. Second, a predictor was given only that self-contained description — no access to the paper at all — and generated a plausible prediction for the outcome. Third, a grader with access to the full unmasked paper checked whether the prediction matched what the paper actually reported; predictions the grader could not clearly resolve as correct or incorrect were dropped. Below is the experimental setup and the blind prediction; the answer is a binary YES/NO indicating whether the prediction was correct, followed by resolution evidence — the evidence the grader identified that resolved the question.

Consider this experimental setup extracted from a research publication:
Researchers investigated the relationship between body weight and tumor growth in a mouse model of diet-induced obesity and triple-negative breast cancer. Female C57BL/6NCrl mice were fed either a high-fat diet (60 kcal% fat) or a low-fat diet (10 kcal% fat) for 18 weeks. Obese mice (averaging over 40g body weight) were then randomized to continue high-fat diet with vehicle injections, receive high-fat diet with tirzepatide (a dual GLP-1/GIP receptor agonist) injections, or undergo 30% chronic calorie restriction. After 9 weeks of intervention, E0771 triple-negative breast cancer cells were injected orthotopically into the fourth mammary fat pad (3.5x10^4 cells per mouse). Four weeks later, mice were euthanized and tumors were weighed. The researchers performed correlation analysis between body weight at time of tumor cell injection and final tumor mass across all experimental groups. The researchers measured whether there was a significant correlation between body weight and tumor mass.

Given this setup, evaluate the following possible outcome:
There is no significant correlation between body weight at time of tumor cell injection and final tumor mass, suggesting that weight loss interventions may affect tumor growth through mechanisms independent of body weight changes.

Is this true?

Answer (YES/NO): NO